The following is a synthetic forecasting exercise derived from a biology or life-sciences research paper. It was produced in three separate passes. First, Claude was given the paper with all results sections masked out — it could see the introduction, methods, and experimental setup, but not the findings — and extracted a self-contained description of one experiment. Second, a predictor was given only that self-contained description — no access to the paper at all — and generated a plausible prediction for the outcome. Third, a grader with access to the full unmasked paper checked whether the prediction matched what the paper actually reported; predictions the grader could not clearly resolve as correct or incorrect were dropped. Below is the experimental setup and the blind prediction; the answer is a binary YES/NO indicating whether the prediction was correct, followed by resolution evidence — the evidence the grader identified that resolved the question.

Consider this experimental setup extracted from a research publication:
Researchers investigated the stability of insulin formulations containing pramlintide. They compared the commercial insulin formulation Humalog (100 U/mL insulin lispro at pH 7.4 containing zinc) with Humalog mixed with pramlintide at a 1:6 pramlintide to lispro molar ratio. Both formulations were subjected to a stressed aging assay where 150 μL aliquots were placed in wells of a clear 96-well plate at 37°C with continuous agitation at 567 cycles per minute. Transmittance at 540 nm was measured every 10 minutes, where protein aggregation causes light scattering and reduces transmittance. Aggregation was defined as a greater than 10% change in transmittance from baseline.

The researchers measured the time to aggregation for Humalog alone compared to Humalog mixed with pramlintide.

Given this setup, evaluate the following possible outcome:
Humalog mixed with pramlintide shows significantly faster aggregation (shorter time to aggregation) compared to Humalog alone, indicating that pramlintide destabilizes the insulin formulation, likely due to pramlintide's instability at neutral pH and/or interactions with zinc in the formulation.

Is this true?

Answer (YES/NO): NO